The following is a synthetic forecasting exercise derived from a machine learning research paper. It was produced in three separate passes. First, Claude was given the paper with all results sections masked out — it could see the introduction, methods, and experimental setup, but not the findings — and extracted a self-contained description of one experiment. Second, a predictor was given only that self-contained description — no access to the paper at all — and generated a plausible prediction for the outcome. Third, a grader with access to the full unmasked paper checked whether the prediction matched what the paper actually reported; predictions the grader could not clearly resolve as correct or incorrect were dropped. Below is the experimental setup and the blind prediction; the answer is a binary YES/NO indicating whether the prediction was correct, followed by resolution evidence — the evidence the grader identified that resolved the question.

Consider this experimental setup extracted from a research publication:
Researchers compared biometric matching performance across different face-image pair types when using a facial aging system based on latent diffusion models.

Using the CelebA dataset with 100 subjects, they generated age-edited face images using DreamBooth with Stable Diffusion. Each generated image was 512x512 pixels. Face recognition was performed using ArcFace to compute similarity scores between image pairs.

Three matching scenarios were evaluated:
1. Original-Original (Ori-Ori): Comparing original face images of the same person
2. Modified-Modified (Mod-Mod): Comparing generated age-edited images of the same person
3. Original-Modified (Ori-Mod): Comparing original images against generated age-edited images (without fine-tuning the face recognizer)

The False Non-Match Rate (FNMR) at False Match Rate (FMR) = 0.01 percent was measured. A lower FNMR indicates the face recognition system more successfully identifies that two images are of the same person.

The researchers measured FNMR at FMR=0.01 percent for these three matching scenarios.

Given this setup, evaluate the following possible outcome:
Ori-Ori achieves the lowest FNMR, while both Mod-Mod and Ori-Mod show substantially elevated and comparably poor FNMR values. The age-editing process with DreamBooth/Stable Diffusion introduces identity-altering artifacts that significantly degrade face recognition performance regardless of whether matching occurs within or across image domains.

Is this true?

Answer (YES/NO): NO